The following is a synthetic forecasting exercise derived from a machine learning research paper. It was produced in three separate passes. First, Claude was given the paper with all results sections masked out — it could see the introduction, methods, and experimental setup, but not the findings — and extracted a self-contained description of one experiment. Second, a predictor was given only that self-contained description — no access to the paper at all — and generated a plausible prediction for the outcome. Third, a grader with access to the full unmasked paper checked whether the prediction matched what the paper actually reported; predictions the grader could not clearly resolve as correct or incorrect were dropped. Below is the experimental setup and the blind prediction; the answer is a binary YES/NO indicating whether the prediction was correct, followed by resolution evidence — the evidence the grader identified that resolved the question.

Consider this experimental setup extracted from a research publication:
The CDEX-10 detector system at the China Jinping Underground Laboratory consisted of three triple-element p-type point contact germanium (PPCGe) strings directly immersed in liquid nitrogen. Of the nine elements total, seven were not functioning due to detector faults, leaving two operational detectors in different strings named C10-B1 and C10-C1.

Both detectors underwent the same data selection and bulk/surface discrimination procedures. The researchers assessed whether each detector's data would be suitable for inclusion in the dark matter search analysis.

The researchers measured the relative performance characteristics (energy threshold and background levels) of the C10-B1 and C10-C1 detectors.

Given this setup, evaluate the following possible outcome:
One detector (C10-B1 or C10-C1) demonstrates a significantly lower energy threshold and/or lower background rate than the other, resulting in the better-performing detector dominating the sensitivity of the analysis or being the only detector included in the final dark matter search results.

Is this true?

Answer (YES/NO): YES